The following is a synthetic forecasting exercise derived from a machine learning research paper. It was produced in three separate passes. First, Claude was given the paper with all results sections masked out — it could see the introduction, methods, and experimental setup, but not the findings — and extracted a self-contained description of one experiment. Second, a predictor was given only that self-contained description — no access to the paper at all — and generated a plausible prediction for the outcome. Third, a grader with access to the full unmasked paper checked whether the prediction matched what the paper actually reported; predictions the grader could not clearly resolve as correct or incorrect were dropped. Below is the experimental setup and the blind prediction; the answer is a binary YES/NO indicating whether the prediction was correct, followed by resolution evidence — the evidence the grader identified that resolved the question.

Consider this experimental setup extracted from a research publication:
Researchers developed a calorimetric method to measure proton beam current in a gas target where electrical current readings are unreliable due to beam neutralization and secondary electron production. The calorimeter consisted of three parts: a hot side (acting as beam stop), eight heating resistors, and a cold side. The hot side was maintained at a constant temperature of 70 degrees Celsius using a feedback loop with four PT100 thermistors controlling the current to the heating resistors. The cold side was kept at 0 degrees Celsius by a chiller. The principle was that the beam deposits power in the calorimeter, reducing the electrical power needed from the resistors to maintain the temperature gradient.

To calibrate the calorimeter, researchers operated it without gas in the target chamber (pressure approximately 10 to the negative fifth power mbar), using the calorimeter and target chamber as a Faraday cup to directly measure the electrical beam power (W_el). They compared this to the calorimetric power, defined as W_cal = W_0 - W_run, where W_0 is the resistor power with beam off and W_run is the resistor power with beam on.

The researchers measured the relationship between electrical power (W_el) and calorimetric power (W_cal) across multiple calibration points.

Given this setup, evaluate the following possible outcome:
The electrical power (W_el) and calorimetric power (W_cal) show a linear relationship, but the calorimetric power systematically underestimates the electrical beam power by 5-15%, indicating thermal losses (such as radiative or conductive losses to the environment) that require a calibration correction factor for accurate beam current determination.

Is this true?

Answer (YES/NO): NO